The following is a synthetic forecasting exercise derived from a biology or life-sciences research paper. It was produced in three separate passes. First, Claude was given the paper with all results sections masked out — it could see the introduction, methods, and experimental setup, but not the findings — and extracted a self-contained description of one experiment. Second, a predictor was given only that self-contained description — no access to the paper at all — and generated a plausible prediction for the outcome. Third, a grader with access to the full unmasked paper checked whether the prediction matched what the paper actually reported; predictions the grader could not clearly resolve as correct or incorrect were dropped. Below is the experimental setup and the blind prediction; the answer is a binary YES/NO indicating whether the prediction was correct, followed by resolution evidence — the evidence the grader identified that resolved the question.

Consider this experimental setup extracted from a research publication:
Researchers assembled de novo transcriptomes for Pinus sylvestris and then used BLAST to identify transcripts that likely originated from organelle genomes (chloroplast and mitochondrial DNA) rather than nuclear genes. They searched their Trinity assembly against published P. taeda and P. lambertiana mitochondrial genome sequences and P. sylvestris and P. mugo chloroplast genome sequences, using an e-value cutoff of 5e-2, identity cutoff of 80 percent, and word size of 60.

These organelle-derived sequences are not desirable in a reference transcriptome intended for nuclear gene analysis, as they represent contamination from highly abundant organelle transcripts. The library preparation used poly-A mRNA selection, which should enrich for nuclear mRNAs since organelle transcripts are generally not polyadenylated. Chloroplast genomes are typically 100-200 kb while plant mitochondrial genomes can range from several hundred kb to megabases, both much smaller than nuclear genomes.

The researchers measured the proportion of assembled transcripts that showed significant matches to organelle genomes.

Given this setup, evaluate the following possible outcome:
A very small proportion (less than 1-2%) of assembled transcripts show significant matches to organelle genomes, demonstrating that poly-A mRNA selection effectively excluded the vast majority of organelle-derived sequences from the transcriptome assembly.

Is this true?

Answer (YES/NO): YES